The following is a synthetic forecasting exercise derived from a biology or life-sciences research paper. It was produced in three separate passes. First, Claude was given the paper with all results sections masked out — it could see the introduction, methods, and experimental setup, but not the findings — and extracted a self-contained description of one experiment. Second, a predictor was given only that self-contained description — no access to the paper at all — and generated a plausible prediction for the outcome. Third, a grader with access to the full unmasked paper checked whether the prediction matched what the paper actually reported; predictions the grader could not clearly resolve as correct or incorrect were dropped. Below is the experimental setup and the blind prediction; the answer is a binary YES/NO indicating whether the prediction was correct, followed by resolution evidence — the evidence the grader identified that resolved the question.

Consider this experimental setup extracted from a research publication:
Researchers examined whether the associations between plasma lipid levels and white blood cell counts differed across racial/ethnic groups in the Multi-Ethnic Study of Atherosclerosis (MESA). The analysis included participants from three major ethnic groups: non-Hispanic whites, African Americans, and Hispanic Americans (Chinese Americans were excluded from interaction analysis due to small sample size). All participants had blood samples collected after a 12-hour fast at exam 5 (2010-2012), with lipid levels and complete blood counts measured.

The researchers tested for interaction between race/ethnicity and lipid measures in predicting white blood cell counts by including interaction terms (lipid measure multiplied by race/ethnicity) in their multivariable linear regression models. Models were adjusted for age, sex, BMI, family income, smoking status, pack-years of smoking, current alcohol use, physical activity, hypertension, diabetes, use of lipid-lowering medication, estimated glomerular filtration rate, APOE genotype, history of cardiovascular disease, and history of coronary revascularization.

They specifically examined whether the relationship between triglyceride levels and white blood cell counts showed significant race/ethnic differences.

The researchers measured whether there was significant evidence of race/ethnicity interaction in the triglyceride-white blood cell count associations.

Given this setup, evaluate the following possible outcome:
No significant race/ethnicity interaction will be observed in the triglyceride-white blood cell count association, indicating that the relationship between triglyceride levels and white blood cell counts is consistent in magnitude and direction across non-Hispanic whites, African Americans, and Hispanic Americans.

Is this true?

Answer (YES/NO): NO